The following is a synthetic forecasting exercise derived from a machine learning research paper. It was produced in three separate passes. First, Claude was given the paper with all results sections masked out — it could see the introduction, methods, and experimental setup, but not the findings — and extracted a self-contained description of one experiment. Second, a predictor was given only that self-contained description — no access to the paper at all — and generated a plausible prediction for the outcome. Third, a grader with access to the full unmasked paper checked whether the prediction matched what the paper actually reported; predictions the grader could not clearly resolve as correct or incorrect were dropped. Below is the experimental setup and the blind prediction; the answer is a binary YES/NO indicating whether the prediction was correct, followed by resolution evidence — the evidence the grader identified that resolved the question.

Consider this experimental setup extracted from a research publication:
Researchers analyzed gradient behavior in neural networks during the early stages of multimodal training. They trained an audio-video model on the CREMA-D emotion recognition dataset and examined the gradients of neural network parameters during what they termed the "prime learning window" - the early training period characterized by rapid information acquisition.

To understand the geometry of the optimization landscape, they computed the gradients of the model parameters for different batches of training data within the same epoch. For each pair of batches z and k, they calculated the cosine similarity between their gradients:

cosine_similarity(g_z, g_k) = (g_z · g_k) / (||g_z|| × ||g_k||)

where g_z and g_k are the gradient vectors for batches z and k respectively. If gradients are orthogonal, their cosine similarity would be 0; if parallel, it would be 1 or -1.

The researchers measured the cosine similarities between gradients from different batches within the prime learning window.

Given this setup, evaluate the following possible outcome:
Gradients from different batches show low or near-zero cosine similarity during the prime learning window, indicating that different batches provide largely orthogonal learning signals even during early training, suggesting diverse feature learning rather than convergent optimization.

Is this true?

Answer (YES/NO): YES